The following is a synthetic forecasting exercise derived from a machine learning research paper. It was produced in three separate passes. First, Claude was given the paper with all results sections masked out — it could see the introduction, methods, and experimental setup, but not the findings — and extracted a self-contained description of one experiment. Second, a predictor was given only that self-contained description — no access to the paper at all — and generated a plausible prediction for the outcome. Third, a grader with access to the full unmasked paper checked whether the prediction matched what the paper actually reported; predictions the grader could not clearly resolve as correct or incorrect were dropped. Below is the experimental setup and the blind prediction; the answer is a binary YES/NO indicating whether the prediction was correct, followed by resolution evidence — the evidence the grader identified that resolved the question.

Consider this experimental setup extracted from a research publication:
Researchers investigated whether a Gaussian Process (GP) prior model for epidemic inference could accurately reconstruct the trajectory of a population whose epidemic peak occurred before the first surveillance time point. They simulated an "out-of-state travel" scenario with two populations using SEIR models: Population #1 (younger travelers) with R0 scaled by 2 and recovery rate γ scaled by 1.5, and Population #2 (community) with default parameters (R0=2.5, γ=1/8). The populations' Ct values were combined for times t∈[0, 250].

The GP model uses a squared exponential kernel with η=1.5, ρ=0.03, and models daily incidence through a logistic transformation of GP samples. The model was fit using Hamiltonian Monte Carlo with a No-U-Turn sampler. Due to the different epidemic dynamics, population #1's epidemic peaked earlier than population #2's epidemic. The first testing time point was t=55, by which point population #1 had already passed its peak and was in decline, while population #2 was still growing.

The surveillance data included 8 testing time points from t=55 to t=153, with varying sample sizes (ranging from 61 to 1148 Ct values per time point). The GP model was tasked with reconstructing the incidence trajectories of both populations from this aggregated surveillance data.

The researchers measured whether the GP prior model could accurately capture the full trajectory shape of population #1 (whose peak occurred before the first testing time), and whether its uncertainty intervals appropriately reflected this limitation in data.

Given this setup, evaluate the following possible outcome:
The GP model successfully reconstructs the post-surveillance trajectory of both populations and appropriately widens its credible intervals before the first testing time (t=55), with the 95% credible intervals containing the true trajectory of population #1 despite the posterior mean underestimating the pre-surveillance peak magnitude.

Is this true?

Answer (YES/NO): NO